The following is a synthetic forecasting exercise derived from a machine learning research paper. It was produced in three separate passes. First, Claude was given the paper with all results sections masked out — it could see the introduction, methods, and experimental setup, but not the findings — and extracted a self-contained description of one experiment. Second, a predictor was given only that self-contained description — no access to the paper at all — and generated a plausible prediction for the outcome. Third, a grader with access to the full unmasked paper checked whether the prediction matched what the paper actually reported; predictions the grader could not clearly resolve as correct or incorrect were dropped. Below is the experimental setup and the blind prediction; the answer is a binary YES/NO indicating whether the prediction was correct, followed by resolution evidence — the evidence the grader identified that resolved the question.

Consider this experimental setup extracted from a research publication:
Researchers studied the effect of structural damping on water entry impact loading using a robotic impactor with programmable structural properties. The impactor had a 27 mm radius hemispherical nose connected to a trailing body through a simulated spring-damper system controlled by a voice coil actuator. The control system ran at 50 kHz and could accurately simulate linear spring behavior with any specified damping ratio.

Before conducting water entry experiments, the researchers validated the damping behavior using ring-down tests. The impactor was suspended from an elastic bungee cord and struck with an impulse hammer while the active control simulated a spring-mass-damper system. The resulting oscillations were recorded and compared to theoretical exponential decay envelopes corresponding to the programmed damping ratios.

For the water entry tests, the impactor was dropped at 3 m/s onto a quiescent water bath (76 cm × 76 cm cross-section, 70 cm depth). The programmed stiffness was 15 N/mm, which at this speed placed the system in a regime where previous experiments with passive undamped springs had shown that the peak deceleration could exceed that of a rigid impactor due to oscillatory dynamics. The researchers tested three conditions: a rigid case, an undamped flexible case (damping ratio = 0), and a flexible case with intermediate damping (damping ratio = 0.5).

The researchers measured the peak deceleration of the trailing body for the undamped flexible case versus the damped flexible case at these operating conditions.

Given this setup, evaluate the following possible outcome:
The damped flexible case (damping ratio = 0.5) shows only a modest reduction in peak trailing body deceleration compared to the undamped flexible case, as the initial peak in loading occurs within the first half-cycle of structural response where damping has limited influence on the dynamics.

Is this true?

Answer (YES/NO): NO